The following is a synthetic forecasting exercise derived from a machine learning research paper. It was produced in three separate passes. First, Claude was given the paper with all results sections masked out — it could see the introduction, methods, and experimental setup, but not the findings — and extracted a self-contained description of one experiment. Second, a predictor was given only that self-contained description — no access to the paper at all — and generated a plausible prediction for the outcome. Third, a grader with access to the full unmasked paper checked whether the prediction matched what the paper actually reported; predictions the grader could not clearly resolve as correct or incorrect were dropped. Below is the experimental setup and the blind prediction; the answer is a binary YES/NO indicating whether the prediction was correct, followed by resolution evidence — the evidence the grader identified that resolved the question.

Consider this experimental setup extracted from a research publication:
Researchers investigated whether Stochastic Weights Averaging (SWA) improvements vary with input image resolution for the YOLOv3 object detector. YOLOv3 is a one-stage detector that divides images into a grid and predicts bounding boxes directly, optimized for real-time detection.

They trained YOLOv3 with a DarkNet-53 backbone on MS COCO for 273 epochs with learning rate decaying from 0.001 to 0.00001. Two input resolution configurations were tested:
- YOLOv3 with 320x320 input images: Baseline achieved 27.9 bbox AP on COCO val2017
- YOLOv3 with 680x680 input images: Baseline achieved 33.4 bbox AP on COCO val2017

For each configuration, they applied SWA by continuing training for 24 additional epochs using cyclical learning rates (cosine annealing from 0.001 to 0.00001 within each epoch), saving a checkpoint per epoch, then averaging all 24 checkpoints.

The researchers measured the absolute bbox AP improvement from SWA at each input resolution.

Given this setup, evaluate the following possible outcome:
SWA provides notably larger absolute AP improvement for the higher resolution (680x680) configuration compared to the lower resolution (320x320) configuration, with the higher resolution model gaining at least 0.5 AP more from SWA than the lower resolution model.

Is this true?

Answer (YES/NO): NO